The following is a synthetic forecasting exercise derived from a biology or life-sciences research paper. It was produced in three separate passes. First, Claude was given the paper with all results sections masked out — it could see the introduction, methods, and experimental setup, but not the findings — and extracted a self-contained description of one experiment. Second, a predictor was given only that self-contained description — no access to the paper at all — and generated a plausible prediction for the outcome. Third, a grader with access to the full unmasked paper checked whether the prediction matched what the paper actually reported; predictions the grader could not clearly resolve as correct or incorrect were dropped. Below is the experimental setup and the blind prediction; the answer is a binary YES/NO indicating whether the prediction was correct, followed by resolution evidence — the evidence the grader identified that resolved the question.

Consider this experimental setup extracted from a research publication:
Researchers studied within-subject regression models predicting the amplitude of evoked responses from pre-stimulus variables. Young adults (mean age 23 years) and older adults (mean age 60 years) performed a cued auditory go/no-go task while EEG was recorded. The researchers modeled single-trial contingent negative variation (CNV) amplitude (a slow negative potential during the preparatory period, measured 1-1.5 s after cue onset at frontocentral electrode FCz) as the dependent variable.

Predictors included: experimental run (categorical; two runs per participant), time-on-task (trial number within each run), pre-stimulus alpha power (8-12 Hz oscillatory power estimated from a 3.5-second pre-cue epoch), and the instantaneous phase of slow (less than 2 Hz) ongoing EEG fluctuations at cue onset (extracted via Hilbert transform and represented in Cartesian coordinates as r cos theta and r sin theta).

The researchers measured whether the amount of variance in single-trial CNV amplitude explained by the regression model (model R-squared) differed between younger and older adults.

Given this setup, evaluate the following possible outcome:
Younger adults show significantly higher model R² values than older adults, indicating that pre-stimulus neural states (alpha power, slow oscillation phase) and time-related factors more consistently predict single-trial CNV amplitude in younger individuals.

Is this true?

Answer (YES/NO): YES